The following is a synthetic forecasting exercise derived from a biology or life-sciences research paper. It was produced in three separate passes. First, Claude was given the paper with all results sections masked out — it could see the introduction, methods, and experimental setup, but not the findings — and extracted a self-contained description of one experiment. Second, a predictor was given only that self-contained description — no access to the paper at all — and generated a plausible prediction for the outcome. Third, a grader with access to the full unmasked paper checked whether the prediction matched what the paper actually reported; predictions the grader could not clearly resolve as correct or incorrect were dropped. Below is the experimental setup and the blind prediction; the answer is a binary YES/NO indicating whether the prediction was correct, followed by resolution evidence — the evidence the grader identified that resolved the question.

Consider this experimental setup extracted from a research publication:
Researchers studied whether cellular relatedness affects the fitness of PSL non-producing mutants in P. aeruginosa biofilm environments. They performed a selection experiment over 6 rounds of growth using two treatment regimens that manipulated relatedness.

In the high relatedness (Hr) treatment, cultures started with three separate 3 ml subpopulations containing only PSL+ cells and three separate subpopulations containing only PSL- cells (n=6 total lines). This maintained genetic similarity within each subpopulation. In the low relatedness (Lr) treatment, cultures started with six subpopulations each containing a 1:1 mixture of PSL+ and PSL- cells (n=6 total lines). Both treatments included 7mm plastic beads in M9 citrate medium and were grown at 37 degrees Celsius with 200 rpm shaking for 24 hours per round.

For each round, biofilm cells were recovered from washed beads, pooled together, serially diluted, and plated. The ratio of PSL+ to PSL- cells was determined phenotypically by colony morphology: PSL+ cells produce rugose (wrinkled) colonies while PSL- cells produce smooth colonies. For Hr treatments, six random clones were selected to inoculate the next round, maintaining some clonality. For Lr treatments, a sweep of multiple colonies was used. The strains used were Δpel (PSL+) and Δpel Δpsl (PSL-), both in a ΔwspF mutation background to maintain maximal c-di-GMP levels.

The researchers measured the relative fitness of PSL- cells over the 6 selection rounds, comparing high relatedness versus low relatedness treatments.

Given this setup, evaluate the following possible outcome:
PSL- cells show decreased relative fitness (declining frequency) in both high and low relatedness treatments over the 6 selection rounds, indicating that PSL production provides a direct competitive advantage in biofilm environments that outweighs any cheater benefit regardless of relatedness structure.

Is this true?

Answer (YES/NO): YES